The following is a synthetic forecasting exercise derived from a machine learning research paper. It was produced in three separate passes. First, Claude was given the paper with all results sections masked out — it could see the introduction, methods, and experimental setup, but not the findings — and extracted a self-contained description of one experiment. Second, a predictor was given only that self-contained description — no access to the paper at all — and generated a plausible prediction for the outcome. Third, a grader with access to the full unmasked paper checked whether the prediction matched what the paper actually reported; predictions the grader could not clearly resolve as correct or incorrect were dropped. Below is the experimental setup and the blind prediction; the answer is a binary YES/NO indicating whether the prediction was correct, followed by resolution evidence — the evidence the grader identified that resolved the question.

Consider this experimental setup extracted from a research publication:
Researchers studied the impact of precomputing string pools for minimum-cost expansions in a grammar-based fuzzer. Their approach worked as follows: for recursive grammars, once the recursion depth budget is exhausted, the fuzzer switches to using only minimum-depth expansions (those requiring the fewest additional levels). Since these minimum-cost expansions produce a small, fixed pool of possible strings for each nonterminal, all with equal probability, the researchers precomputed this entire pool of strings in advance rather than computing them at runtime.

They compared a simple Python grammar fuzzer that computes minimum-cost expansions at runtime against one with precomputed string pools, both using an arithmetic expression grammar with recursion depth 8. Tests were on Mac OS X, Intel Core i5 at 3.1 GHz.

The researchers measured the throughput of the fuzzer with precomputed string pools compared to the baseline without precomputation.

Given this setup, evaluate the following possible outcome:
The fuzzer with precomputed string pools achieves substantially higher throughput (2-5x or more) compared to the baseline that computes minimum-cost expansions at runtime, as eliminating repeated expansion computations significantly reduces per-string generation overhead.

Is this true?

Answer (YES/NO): YES